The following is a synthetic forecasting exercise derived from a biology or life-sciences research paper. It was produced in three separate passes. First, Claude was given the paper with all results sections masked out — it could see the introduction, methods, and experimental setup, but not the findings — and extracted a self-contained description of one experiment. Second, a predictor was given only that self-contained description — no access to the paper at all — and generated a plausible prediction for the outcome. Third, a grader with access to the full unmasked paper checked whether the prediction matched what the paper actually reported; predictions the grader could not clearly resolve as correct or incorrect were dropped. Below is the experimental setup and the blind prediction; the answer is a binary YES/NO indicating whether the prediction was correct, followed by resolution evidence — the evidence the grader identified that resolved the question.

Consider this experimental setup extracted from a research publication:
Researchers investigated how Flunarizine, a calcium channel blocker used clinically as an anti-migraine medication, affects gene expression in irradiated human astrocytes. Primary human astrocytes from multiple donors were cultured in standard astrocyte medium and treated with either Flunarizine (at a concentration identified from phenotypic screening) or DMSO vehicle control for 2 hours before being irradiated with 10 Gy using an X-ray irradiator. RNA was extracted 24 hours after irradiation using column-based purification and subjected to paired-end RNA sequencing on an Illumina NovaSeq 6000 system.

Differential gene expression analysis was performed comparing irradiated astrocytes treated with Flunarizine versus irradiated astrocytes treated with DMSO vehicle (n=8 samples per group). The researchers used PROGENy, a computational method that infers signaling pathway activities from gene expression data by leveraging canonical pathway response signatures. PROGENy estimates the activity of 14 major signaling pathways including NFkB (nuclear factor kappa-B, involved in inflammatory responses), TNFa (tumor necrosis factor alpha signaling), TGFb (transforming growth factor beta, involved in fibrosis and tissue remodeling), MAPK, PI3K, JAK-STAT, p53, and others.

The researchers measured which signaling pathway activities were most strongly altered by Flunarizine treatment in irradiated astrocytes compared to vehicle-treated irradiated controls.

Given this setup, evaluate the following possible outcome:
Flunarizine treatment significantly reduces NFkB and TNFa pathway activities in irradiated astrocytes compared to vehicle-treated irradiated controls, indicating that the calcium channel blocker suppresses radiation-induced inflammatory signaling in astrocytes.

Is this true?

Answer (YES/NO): NO